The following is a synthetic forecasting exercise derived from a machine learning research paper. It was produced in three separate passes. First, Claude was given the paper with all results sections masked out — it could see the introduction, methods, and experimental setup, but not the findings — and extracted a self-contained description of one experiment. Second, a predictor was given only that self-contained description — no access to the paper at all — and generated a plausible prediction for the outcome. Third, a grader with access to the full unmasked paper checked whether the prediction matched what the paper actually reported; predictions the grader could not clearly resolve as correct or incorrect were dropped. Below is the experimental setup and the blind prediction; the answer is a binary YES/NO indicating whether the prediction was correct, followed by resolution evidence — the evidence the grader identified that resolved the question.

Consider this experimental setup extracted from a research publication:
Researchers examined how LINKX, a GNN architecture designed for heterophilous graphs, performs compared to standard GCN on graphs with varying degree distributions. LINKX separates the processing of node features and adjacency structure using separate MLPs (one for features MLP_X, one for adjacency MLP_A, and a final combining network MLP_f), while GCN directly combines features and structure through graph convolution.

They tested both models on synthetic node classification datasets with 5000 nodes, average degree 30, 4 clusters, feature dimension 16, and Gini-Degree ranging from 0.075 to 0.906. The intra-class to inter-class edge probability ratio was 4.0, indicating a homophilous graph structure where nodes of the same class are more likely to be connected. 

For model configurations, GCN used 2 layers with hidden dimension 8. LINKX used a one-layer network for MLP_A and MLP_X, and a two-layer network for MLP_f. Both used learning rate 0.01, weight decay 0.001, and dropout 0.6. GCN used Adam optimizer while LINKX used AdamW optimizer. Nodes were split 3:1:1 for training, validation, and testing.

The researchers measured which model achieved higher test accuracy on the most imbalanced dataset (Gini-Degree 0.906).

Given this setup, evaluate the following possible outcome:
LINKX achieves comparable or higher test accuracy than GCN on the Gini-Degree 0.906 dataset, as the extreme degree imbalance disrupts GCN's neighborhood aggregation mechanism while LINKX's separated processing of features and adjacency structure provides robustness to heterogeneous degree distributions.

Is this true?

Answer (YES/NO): YES